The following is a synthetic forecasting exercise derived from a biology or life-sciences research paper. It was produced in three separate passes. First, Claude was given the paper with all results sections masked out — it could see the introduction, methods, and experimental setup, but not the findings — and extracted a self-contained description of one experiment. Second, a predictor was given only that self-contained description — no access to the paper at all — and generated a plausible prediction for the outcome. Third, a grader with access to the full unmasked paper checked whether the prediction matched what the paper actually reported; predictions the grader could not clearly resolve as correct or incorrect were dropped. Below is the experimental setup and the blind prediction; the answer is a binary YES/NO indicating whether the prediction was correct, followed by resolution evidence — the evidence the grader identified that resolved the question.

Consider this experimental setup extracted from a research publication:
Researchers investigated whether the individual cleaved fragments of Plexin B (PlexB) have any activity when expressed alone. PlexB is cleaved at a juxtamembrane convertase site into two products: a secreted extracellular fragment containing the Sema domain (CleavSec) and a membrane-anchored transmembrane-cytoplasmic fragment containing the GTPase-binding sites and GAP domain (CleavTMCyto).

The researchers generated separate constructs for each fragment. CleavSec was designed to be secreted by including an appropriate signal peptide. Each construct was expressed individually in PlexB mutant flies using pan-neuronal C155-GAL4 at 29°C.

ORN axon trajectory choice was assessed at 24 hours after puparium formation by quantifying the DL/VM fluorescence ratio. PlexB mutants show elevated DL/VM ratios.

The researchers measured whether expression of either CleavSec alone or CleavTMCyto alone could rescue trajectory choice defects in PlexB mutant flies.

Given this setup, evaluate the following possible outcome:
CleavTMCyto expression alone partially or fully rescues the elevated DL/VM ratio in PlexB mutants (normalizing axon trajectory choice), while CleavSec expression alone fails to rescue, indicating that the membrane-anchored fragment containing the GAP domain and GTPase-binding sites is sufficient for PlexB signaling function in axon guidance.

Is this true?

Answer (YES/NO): NO